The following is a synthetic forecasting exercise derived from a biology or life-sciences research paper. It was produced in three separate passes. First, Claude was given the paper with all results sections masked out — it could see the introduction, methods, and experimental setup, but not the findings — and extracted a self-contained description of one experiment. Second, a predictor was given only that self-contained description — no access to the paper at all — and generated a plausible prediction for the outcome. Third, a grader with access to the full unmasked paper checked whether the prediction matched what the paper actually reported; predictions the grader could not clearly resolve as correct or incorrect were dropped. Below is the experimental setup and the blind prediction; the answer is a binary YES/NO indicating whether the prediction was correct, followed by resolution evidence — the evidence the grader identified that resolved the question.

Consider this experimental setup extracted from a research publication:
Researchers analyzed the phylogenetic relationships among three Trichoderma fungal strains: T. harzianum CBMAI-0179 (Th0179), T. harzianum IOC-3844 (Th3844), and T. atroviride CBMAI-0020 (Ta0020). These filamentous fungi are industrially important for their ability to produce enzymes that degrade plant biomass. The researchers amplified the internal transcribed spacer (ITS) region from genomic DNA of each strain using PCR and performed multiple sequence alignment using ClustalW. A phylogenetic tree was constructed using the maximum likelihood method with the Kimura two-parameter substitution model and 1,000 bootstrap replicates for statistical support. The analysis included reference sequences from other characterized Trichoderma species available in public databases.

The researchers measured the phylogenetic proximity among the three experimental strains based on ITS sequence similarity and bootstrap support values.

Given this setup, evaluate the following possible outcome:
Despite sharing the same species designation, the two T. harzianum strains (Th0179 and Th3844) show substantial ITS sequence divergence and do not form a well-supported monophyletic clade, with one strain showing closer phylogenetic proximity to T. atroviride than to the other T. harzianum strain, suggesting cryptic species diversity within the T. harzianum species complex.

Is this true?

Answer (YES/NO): NO